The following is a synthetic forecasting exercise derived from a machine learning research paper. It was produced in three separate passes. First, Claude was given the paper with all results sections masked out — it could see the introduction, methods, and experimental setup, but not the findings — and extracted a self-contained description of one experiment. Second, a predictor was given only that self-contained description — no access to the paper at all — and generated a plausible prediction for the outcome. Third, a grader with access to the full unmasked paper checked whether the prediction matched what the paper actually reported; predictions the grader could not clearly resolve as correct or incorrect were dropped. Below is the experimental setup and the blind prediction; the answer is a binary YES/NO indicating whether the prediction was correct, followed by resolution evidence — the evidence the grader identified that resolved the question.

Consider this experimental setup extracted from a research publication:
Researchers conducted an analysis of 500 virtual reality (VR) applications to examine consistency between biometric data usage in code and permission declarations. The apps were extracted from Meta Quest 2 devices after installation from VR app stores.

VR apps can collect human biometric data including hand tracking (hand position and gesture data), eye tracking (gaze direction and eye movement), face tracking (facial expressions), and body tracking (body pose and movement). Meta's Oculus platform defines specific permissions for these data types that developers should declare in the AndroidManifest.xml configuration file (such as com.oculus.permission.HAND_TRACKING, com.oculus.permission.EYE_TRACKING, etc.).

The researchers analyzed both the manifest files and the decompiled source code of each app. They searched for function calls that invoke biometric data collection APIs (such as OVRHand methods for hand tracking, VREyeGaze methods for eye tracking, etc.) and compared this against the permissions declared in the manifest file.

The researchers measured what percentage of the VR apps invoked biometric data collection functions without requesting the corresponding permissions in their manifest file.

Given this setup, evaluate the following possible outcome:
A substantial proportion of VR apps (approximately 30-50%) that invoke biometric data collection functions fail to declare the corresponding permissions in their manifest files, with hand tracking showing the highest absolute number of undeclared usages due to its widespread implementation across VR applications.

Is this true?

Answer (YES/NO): YES